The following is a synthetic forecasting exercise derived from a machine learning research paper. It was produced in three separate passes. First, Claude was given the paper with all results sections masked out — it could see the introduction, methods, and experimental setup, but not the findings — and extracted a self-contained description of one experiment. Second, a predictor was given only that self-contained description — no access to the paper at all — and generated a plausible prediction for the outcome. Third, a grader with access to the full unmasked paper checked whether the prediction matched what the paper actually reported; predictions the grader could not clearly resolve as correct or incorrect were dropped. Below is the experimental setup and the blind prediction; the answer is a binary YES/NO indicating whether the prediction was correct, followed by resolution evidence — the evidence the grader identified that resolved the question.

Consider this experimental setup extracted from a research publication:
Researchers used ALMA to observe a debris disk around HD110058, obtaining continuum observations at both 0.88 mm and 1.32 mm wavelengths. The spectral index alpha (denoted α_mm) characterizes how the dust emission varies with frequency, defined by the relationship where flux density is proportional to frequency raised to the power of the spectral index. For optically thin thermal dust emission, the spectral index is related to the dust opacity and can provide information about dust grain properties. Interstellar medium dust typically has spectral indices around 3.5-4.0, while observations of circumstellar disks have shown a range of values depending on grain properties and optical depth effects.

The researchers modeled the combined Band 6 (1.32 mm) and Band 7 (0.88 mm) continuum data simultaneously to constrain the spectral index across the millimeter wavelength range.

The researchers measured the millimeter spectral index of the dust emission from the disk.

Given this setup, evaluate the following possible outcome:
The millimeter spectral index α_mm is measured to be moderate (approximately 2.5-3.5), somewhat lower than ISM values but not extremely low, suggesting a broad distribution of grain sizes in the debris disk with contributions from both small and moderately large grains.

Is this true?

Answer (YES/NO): NO